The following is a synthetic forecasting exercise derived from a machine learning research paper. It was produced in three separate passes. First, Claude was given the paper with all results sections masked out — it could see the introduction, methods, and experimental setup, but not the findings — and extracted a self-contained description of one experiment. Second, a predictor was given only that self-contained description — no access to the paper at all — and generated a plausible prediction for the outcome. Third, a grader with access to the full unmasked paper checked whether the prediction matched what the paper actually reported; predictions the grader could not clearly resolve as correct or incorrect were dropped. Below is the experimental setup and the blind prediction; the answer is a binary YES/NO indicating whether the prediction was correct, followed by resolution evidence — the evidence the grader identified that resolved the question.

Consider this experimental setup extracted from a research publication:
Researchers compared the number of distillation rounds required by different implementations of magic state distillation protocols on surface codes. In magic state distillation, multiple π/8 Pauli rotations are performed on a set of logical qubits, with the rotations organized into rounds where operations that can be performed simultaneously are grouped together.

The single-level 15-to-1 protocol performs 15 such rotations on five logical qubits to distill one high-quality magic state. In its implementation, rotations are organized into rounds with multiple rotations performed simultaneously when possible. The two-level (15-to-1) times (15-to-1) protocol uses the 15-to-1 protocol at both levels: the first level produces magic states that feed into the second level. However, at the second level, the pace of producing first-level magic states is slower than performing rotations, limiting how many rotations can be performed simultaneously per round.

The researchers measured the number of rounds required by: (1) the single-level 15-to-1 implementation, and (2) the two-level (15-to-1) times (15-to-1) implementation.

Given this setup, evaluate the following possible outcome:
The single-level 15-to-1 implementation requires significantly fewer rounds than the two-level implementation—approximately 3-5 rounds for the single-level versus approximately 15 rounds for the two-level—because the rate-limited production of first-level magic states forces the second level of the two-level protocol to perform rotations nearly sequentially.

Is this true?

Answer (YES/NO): NO